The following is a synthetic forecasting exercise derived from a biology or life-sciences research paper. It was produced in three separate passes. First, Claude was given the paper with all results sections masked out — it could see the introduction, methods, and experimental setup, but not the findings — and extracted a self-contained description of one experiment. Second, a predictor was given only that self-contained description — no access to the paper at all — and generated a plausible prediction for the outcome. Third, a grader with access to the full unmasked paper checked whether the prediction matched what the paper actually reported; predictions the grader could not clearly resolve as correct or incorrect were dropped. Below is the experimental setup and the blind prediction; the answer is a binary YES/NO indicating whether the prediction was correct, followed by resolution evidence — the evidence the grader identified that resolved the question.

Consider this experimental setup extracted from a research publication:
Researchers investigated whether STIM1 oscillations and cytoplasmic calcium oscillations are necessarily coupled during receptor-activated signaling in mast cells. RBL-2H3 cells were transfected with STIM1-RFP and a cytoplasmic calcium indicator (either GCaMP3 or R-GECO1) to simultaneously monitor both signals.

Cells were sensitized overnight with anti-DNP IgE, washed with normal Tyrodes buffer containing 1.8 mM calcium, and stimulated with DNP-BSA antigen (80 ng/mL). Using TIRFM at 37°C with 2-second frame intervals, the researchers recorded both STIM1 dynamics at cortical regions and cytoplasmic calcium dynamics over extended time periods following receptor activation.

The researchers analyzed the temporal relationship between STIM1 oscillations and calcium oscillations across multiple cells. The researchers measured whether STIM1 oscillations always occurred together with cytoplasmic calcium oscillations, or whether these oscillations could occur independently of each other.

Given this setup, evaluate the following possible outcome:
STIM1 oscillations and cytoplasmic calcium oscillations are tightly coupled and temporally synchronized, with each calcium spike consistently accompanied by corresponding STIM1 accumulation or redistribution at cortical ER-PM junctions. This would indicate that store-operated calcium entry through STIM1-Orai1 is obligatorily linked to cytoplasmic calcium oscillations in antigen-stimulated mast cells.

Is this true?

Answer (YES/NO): NO